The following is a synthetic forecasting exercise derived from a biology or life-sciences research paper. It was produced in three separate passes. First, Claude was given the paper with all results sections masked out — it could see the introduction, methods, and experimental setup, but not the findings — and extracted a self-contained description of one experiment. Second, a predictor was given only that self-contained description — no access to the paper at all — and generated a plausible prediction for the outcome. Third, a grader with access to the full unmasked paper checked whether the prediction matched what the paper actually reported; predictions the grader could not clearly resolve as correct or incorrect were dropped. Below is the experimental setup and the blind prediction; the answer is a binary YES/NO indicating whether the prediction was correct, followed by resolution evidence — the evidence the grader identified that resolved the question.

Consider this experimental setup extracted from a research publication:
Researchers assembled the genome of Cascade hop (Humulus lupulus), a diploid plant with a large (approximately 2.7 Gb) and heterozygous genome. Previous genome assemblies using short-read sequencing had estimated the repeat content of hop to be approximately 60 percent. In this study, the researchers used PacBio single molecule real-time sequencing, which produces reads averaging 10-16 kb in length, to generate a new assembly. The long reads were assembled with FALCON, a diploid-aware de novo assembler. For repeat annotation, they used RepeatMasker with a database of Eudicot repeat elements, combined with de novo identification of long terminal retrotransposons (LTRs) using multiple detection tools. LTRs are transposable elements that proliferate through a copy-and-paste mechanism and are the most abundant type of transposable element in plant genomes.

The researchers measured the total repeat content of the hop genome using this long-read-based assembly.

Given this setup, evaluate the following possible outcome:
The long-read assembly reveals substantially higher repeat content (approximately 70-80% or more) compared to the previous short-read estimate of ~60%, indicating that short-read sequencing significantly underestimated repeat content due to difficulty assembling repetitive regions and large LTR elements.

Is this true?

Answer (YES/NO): YES